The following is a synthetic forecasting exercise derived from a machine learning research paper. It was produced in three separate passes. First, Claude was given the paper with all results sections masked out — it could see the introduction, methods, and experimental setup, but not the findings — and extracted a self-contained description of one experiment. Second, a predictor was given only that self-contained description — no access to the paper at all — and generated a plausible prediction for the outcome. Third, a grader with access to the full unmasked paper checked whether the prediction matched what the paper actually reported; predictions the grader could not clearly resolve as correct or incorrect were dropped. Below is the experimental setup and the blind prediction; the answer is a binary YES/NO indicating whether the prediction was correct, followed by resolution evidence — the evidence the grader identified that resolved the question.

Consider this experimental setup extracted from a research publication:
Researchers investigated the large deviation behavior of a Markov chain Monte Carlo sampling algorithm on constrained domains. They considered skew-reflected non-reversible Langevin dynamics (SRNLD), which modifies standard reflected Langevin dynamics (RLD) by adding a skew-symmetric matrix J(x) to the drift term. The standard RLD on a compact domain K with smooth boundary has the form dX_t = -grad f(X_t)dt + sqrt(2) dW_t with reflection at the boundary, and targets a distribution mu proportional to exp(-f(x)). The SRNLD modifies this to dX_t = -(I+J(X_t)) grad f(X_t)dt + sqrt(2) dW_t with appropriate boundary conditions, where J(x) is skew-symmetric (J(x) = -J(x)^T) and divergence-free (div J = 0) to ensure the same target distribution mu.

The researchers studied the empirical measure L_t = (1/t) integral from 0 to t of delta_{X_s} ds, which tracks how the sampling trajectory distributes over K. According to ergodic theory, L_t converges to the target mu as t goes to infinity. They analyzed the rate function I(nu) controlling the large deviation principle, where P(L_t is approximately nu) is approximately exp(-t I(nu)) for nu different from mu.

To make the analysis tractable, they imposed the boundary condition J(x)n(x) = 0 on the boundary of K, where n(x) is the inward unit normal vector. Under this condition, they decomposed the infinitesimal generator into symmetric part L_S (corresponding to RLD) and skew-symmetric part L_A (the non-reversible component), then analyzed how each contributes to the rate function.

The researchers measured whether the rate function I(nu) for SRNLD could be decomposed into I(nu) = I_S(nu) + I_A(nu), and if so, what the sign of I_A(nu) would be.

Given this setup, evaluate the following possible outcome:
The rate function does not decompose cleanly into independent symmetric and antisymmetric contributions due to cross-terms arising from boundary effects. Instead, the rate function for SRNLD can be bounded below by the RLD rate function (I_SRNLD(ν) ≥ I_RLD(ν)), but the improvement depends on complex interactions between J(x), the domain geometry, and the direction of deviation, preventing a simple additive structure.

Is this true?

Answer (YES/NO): NO